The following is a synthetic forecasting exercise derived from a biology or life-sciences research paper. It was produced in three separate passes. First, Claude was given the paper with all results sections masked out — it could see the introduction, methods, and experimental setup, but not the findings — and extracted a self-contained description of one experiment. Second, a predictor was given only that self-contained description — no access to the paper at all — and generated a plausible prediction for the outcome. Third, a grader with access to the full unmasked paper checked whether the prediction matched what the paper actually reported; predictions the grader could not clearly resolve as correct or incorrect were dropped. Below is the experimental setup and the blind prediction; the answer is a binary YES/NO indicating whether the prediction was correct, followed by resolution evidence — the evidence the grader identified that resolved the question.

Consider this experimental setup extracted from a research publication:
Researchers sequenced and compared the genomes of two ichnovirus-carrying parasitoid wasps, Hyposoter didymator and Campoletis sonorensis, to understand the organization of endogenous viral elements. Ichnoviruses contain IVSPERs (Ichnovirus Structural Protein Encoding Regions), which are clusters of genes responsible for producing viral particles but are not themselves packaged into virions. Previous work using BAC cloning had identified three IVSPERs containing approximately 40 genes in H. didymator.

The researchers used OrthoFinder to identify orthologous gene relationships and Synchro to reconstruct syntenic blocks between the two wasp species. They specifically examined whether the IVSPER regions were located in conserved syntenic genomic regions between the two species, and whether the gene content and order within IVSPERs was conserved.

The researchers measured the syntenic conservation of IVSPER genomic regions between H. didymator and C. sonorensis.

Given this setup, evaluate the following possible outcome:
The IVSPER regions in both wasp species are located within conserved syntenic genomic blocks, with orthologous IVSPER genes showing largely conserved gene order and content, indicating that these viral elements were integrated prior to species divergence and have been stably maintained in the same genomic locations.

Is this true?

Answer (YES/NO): NO